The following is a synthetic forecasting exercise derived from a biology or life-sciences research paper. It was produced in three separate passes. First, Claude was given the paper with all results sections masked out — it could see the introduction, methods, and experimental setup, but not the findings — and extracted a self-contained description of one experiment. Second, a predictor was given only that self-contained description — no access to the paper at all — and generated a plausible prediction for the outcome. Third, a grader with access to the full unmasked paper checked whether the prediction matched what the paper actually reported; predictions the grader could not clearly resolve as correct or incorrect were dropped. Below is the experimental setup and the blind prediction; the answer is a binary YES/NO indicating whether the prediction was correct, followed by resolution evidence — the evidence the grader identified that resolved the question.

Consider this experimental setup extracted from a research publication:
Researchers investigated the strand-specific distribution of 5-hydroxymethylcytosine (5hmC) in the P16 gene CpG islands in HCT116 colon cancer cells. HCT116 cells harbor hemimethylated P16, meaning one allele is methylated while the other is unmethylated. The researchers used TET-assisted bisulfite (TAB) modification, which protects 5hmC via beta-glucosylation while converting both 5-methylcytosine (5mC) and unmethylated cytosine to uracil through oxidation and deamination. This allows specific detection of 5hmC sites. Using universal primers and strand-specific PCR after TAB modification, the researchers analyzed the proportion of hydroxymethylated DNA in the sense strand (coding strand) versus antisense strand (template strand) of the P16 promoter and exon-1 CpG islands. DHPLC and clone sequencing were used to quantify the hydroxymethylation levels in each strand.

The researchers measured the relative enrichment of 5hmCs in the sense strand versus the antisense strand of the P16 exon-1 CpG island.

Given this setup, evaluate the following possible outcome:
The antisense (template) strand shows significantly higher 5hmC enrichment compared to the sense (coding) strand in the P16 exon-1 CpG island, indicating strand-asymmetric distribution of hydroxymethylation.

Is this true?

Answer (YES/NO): YES